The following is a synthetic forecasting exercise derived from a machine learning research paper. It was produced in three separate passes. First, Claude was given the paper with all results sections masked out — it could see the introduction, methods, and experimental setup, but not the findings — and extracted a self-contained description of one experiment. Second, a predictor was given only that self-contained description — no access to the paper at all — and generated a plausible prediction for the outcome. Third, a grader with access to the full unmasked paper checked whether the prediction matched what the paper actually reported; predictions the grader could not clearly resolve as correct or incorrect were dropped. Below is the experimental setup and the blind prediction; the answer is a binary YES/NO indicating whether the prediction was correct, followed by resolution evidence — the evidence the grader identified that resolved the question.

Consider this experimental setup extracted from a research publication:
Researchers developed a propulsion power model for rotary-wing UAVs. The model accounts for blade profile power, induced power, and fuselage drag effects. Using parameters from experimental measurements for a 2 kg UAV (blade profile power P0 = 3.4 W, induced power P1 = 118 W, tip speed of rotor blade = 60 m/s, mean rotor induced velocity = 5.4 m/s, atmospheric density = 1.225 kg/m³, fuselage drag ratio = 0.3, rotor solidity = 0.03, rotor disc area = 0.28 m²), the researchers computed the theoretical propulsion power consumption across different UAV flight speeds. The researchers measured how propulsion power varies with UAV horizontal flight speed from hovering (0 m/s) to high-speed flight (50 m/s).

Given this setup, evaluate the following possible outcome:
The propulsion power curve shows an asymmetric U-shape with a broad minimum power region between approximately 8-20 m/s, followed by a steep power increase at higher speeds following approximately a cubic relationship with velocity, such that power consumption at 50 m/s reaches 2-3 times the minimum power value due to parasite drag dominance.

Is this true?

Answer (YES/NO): NO